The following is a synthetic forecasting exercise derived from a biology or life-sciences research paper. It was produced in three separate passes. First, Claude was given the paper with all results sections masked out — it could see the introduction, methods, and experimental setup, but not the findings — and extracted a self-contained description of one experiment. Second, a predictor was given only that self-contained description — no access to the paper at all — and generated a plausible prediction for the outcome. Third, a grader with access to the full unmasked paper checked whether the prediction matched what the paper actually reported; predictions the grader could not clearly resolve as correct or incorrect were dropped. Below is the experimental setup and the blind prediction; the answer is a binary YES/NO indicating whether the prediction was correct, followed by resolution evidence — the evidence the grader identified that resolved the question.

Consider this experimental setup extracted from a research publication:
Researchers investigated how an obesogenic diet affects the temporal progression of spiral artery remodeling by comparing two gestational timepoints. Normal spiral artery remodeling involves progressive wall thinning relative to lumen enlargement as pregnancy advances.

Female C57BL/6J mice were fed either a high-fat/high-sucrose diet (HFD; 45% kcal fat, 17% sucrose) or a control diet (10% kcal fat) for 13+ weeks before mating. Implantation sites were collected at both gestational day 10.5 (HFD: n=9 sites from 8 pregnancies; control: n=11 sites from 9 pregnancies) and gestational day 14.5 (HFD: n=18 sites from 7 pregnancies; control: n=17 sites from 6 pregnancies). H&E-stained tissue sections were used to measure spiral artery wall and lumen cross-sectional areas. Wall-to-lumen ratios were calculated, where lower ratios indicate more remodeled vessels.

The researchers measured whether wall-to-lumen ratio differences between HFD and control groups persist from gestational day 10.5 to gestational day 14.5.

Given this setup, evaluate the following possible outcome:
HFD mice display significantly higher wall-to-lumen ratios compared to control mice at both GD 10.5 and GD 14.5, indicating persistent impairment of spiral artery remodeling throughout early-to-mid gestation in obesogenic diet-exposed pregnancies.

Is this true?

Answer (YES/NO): NO